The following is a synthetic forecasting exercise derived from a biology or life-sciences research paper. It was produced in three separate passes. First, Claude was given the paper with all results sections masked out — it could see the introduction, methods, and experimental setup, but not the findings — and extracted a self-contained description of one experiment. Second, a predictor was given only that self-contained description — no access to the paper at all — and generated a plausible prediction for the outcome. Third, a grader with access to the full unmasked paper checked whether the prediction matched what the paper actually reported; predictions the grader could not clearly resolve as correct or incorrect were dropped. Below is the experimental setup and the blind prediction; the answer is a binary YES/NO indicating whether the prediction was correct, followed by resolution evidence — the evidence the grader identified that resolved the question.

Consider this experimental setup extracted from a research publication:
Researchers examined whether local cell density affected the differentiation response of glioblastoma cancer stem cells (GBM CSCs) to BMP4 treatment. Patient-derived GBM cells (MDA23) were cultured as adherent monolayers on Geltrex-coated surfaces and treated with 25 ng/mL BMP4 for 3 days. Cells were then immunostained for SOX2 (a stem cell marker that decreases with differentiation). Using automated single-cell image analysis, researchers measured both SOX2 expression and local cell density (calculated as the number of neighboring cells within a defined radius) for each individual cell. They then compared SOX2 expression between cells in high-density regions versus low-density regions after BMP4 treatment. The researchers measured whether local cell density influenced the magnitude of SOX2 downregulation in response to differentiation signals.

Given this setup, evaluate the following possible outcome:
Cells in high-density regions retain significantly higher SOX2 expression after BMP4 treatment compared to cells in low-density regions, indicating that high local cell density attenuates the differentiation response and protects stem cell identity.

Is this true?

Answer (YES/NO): YES